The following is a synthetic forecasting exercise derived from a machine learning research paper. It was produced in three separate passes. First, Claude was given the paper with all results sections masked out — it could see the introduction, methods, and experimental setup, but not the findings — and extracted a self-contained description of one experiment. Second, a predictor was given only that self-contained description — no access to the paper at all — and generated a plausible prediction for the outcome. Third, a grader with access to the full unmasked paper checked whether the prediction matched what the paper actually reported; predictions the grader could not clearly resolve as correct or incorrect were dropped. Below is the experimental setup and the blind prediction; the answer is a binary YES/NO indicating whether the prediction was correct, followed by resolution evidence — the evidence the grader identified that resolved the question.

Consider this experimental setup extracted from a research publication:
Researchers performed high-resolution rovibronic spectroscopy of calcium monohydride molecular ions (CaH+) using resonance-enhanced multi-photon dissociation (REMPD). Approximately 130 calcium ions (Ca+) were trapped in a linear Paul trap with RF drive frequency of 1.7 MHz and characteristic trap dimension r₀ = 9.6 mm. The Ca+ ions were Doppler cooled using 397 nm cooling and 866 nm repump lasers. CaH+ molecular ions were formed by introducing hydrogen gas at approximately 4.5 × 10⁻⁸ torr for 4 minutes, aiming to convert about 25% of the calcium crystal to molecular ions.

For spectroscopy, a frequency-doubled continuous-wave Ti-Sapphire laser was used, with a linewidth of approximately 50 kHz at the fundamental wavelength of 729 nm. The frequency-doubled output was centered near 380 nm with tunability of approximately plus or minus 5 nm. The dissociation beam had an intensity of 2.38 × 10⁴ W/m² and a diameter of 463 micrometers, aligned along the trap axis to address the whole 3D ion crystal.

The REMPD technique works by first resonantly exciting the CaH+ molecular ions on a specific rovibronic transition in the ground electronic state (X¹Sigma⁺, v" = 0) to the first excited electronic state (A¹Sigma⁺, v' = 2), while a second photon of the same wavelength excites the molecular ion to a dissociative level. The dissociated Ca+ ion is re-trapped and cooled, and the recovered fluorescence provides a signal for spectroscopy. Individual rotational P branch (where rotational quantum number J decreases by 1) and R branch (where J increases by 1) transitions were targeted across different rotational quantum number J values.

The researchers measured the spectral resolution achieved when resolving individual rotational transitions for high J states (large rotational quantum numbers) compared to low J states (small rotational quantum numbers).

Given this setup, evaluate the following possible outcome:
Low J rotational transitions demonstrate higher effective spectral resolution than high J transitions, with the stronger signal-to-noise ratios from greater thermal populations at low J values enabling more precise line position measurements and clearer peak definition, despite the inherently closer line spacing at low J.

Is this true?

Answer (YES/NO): NO